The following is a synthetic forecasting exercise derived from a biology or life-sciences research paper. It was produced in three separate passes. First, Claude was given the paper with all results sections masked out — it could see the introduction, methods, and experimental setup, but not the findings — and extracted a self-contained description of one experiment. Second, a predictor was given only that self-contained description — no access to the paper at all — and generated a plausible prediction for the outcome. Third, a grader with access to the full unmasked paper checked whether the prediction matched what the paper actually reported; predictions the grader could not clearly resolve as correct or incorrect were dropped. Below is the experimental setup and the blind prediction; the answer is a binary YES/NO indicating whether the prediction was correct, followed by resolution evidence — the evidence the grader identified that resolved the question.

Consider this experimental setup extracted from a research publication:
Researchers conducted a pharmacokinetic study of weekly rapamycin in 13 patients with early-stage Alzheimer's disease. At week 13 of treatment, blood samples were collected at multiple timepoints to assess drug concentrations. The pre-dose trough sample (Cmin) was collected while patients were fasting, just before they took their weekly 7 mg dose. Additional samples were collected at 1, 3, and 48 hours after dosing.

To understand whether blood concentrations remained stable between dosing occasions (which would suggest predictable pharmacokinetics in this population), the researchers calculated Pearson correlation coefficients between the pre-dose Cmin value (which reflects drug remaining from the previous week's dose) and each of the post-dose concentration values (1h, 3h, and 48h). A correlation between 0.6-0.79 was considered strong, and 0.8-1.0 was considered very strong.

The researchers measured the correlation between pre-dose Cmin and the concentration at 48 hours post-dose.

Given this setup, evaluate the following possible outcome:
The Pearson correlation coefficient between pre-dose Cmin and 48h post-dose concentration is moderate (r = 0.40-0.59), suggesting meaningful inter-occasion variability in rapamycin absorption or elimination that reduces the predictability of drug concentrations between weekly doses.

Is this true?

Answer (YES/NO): NO